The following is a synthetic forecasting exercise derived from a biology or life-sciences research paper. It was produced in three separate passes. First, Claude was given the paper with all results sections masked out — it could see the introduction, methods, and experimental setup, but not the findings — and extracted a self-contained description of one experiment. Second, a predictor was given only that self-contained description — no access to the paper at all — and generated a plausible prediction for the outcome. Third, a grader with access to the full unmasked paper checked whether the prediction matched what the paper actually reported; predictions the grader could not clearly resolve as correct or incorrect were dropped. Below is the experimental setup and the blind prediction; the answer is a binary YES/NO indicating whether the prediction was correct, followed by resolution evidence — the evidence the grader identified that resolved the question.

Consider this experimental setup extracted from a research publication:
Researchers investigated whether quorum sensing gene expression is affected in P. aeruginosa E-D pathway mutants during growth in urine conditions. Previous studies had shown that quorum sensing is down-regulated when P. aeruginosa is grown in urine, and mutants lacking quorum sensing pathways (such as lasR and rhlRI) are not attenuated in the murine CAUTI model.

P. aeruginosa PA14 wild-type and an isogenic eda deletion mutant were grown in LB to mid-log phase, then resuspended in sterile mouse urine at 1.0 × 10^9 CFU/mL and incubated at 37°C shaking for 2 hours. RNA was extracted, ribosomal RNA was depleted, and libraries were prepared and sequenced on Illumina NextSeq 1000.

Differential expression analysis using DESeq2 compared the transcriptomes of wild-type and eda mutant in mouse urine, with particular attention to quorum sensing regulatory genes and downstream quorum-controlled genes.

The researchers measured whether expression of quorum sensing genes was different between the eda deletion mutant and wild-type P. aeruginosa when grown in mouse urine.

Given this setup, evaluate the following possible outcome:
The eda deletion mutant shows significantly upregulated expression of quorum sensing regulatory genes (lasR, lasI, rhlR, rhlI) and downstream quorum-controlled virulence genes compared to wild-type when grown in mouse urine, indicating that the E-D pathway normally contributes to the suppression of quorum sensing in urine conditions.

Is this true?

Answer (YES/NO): NO